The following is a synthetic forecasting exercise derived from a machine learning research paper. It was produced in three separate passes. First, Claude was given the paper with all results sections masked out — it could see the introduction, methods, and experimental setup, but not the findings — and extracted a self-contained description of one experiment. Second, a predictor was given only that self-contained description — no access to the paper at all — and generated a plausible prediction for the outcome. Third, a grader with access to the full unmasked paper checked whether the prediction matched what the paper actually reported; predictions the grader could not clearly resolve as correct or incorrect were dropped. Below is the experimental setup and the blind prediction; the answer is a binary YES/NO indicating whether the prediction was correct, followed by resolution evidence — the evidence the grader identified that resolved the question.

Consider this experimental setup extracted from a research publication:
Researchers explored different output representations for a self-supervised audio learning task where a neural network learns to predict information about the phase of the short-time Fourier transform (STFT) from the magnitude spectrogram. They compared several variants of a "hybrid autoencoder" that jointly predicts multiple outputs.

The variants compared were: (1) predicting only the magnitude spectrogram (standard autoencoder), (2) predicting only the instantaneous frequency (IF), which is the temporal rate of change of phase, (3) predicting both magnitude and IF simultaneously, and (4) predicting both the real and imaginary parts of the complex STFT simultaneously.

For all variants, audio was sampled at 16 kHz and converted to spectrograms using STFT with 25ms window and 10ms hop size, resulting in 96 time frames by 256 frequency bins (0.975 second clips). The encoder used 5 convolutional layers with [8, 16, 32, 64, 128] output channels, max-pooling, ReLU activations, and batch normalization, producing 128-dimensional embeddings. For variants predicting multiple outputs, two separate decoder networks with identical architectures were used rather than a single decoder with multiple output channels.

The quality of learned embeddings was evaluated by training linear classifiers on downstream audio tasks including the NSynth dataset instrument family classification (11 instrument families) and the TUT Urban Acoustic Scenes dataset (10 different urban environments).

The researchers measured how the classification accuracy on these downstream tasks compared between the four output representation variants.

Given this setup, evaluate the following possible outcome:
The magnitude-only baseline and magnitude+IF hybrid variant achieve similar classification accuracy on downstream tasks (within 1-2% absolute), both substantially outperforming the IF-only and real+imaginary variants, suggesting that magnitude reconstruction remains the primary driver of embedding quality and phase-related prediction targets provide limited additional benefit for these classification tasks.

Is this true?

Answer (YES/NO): NO